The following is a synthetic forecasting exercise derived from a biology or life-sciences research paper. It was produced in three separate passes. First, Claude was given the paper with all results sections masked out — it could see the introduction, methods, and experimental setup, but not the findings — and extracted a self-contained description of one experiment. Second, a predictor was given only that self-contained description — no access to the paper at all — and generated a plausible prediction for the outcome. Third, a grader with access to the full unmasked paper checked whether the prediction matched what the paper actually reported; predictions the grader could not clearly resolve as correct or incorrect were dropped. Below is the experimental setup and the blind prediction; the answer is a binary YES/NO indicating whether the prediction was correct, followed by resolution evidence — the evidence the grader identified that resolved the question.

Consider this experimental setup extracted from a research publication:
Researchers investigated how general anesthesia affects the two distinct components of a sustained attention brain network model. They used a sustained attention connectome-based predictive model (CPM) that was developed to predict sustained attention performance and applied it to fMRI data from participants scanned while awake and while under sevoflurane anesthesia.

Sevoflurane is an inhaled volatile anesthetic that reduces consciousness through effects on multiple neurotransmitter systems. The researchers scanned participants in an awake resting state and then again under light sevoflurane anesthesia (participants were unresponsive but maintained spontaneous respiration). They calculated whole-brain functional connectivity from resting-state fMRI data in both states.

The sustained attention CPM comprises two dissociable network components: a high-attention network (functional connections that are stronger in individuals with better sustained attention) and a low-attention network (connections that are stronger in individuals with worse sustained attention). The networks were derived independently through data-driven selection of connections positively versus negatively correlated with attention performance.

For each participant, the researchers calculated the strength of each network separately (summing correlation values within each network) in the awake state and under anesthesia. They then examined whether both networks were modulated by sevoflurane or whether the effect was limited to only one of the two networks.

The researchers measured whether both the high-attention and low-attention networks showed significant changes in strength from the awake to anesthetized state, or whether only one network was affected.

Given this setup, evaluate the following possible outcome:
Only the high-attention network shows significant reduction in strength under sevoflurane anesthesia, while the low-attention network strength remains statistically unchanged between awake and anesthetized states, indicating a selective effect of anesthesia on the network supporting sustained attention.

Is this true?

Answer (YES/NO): NO